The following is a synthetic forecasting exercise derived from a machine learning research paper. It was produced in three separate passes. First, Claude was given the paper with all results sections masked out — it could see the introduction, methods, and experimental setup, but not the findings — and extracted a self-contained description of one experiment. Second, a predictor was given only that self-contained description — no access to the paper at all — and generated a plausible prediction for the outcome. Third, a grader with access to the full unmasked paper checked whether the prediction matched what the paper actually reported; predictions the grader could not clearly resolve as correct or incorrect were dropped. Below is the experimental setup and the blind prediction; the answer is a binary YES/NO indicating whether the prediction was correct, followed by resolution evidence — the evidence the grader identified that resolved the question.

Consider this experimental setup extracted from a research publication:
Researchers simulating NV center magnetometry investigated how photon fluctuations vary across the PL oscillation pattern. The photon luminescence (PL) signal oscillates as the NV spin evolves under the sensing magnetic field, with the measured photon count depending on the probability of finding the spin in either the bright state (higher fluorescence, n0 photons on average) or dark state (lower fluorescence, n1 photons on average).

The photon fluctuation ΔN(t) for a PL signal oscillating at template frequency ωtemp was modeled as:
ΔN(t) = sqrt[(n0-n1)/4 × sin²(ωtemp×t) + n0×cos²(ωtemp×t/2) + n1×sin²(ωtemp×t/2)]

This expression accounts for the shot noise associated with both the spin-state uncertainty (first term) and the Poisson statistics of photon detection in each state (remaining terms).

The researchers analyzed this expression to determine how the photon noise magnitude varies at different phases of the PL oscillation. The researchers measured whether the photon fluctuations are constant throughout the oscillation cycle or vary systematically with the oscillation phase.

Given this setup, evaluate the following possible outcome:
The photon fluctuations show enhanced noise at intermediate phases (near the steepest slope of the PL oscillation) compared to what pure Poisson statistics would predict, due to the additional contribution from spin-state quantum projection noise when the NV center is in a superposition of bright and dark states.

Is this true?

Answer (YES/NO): YES